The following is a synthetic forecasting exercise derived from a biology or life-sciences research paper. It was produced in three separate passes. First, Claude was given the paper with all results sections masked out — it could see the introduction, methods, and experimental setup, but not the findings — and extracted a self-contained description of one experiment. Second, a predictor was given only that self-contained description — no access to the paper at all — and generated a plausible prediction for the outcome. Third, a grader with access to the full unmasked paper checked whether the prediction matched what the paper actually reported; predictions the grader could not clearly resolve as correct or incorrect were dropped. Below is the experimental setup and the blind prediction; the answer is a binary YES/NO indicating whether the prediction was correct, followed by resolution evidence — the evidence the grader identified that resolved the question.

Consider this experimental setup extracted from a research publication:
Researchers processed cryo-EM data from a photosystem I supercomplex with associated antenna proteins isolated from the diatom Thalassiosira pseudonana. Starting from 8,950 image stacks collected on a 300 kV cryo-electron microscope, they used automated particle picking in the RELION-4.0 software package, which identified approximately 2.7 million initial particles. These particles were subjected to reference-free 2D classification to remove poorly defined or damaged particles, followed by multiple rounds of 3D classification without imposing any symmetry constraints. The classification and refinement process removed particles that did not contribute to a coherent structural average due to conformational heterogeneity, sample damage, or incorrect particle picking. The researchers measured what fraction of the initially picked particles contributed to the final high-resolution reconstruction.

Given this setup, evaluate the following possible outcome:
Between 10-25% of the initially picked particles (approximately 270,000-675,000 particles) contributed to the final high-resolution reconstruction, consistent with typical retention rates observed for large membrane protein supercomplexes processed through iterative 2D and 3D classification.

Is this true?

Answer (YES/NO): NO